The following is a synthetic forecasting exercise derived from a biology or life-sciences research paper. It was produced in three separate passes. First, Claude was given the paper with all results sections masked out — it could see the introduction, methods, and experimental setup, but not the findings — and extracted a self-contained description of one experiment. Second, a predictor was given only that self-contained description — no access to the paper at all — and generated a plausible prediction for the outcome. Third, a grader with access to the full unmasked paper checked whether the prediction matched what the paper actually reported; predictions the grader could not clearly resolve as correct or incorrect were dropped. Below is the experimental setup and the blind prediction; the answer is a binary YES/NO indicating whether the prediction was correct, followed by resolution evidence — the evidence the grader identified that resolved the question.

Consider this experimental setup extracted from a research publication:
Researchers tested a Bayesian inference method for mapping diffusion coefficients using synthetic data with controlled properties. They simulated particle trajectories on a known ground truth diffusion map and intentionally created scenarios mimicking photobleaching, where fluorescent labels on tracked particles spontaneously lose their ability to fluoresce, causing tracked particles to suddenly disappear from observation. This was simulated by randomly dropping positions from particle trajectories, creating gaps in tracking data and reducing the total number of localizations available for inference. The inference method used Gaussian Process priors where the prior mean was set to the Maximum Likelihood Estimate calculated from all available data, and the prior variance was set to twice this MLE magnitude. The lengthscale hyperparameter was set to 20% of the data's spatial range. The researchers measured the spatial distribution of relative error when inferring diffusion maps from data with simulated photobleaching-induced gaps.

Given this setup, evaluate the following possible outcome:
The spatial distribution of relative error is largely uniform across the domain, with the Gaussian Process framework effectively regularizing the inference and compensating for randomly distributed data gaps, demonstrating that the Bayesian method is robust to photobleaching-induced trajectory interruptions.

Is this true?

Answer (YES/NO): NO